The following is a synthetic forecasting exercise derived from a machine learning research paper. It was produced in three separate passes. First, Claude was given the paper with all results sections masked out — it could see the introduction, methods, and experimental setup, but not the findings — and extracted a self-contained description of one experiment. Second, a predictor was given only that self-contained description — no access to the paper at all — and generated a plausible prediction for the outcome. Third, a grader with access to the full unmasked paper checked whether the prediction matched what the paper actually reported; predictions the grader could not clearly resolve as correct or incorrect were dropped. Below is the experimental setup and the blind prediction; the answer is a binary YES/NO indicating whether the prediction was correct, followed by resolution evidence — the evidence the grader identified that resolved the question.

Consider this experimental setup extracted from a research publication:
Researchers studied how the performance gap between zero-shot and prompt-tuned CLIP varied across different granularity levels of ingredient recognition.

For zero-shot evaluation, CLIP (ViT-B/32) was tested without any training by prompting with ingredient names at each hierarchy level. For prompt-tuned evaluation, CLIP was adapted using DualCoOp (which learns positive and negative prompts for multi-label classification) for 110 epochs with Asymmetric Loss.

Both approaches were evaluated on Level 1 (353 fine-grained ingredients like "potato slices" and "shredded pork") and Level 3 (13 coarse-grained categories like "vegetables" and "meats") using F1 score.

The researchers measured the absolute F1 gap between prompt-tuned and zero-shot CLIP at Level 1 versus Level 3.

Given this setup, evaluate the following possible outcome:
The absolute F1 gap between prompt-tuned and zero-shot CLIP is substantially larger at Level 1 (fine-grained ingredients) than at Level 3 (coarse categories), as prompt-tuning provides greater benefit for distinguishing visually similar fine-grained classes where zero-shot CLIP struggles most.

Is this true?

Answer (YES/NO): YES